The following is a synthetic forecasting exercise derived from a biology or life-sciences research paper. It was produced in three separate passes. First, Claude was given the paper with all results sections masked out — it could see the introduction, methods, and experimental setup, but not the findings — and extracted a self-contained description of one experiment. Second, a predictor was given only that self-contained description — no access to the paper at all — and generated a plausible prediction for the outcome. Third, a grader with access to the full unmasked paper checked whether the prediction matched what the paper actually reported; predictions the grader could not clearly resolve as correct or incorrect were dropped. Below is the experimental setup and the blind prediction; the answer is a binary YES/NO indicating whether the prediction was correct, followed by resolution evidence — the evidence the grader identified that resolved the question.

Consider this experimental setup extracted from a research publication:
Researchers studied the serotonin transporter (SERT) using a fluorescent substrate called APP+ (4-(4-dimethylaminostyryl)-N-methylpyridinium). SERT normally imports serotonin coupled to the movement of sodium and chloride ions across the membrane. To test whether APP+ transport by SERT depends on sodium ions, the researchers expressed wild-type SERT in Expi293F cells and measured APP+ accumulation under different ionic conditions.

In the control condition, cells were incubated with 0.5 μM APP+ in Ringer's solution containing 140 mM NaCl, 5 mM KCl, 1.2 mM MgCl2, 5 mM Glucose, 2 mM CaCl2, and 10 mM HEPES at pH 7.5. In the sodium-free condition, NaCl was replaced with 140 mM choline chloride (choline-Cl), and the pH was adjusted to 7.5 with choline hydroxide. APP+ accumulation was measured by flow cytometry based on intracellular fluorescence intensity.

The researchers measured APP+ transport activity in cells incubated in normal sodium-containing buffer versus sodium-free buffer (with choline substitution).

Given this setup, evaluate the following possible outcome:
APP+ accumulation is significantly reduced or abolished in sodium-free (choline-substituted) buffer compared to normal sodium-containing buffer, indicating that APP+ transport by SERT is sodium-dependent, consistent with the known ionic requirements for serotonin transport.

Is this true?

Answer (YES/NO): YES